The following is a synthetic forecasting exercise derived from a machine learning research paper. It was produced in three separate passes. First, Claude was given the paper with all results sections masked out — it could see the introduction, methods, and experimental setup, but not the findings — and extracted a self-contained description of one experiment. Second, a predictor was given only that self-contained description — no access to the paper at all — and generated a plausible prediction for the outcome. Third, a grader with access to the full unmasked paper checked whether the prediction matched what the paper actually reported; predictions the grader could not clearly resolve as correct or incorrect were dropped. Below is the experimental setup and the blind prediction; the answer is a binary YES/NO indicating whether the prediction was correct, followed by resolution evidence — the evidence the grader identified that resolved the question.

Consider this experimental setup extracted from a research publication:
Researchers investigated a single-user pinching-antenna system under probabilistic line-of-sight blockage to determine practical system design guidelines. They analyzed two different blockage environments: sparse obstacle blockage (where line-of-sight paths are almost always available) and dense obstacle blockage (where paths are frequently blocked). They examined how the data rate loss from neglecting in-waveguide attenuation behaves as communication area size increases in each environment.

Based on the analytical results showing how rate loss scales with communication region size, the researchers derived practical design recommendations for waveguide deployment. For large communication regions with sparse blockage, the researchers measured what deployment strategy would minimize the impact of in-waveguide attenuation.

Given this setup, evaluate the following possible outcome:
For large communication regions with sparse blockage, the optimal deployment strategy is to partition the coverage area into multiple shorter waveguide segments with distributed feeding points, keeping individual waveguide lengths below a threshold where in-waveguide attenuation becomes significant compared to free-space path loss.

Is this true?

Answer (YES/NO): YES